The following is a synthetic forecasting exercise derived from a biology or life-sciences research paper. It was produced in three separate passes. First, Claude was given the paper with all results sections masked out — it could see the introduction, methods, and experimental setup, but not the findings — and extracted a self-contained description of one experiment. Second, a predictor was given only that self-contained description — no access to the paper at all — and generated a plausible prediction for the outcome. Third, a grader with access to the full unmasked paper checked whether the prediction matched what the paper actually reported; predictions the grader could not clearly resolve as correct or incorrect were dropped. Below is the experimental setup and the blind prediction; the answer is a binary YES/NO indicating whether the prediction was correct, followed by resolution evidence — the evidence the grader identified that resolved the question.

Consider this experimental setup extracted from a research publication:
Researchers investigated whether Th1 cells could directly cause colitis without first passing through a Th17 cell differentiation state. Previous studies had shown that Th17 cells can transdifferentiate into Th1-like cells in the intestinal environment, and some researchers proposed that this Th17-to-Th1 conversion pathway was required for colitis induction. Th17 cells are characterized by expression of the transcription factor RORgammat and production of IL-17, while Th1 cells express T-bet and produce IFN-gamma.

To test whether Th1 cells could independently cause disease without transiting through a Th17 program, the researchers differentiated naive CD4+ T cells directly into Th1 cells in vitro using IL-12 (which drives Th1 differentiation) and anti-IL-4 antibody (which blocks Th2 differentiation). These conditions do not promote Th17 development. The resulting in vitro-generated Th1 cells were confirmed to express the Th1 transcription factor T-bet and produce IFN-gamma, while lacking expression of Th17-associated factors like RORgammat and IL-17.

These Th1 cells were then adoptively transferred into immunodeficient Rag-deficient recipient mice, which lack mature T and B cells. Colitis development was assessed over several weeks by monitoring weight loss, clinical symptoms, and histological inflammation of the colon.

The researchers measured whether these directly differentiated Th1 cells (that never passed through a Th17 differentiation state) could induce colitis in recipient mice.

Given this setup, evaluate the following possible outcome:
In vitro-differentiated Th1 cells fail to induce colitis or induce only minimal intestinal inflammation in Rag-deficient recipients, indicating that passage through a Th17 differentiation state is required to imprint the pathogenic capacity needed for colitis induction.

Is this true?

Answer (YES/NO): NO